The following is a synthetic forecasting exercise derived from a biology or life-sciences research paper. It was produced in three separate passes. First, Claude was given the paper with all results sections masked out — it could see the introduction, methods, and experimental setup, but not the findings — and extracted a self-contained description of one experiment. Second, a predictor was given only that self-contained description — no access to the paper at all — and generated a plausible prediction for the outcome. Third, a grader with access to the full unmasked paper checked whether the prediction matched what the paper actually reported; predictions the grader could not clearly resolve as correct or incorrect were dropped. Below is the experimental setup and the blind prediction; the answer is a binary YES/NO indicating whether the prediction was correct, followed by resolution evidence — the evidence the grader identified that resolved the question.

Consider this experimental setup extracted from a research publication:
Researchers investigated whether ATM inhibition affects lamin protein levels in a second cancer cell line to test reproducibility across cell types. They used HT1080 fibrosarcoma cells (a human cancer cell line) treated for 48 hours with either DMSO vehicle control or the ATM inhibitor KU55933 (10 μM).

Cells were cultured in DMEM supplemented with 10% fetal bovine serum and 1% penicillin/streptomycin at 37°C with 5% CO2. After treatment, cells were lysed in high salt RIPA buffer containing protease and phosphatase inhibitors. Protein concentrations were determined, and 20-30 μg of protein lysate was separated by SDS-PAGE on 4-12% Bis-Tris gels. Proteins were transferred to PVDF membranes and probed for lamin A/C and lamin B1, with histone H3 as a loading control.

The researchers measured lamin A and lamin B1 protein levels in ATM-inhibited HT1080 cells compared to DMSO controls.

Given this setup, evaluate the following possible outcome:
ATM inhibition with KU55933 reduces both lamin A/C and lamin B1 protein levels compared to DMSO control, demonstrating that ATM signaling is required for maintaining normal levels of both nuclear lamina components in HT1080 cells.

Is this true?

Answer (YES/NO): NO